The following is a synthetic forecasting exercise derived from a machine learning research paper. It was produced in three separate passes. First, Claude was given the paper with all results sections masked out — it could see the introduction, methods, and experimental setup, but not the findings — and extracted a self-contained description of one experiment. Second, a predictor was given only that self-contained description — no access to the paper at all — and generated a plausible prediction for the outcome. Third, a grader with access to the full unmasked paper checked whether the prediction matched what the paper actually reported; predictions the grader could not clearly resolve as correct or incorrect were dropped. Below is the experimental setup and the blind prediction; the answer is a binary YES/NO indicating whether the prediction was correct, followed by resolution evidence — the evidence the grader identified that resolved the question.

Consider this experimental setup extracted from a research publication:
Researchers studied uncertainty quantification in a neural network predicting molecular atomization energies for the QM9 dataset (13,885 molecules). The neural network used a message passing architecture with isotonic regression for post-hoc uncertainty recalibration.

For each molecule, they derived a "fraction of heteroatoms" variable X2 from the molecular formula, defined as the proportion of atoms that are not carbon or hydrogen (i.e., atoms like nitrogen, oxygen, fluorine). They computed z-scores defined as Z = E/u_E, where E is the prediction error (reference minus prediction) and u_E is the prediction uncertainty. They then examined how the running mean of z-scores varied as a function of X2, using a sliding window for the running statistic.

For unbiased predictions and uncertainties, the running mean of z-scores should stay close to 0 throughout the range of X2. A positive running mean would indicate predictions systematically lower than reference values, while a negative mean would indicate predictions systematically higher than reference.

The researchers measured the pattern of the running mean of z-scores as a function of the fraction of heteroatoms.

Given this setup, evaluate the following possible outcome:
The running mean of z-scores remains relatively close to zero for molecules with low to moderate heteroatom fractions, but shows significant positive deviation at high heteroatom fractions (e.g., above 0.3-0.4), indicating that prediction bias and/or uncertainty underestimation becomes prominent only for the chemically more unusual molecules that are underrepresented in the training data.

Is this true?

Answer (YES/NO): NO